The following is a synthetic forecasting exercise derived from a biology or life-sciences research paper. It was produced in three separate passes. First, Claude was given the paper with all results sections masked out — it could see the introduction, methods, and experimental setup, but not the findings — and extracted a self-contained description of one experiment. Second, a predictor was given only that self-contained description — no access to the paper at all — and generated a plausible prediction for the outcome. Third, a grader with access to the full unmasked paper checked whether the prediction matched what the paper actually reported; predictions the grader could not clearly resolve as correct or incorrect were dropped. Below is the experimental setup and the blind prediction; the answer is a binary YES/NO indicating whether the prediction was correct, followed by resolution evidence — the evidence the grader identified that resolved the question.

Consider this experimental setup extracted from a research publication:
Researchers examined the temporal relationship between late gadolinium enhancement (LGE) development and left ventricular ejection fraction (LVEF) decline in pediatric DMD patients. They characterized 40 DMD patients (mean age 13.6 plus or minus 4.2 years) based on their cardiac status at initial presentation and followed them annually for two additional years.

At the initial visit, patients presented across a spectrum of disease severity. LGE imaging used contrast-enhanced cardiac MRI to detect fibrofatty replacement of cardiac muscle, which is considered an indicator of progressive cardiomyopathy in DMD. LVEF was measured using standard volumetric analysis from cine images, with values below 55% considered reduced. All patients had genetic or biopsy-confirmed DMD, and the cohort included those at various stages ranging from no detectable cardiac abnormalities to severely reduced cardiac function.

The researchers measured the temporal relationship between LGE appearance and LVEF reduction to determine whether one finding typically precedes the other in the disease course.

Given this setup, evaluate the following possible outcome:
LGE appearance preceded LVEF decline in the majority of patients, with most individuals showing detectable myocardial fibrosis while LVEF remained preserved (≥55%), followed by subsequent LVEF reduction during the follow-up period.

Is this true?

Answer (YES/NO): YES